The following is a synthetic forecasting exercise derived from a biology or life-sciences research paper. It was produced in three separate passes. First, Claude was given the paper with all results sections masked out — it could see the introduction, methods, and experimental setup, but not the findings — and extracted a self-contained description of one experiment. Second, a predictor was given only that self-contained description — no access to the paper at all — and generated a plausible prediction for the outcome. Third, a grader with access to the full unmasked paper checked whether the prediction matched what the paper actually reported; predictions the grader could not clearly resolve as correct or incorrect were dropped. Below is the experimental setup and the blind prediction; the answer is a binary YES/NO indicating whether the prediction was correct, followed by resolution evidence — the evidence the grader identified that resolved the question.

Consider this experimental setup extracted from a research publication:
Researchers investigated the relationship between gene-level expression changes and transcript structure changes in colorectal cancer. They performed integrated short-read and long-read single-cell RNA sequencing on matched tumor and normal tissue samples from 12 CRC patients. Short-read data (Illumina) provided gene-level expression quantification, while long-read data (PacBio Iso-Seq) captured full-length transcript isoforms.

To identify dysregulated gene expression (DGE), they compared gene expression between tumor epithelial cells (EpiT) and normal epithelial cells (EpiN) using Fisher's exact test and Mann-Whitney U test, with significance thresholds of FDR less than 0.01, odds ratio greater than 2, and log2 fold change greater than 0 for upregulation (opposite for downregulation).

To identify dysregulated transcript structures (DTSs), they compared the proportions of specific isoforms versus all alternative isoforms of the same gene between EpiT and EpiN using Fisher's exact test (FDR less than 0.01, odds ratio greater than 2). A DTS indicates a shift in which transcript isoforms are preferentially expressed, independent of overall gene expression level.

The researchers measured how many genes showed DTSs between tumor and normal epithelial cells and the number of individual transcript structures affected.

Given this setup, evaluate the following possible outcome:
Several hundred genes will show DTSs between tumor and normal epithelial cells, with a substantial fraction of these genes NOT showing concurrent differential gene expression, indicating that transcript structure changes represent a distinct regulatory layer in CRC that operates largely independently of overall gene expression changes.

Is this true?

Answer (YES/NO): NO